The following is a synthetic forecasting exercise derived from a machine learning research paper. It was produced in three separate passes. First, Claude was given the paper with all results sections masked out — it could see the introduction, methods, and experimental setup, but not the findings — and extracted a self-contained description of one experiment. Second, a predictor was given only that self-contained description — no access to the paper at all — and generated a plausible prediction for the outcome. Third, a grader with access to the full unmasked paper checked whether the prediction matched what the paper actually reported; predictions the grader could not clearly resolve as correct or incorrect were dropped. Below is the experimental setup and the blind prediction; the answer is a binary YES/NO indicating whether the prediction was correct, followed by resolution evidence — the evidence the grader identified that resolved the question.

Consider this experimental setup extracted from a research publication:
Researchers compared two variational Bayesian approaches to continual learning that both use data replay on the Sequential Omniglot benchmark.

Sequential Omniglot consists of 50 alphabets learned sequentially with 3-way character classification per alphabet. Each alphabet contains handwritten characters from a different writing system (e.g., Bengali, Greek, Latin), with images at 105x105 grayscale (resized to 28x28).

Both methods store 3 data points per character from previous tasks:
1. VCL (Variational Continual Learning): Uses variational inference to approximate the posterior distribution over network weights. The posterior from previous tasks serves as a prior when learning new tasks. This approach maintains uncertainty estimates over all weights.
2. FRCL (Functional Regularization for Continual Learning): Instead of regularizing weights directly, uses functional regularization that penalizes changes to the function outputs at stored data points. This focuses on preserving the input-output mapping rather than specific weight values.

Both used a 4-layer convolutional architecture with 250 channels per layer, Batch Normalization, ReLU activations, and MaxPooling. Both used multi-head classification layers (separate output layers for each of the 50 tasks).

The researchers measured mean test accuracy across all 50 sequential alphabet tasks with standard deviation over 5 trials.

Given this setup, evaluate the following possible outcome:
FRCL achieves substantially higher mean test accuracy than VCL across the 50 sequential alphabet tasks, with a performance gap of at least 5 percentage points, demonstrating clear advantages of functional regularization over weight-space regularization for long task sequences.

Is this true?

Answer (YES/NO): YES